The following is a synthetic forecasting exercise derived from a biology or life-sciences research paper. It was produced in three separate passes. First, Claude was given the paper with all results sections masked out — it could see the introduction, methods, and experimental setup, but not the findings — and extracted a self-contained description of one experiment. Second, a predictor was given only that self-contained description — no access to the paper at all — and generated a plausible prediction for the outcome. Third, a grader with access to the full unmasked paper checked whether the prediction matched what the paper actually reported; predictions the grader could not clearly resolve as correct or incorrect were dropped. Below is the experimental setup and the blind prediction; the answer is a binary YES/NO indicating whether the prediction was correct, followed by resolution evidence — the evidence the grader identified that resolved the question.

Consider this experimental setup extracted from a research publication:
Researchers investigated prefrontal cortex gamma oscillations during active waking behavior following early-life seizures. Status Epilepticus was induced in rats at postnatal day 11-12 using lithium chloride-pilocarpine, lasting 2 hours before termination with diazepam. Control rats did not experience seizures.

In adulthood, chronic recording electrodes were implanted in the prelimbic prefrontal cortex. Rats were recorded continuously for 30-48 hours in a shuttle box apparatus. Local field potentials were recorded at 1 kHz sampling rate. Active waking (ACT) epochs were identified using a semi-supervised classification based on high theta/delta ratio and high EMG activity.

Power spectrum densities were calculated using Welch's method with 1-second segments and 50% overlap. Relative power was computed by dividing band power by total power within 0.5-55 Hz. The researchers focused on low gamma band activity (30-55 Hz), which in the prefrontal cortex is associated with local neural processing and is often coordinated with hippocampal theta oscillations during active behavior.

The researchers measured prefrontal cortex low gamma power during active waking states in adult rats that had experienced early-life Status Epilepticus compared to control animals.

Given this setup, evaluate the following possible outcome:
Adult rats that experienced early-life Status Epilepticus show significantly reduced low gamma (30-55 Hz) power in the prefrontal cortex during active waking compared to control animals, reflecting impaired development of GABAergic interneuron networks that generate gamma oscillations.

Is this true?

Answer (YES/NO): NO